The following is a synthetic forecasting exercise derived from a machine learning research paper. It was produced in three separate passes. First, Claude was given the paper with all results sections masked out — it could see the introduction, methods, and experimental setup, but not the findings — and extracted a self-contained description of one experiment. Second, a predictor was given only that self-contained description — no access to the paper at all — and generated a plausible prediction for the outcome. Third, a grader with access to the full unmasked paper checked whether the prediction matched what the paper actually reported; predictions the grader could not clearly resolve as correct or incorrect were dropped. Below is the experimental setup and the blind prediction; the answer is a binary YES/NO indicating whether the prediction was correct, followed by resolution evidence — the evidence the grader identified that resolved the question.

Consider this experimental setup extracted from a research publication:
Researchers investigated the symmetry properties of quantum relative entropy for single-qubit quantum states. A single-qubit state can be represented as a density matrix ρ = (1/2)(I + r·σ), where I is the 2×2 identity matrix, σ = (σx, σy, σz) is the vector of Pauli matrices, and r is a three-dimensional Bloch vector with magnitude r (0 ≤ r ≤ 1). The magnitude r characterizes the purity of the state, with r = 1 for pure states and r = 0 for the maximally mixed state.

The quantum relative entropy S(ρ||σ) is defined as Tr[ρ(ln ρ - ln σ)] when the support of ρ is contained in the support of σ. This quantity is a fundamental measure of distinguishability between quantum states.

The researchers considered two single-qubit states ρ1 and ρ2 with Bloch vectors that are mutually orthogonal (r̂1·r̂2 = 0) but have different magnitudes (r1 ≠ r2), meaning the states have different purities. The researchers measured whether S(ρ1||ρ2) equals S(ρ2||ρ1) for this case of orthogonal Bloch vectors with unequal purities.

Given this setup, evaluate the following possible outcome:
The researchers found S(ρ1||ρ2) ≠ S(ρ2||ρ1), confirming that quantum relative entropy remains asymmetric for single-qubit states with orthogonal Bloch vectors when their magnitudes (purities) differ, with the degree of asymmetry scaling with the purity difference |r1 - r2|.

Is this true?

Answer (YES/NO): NO